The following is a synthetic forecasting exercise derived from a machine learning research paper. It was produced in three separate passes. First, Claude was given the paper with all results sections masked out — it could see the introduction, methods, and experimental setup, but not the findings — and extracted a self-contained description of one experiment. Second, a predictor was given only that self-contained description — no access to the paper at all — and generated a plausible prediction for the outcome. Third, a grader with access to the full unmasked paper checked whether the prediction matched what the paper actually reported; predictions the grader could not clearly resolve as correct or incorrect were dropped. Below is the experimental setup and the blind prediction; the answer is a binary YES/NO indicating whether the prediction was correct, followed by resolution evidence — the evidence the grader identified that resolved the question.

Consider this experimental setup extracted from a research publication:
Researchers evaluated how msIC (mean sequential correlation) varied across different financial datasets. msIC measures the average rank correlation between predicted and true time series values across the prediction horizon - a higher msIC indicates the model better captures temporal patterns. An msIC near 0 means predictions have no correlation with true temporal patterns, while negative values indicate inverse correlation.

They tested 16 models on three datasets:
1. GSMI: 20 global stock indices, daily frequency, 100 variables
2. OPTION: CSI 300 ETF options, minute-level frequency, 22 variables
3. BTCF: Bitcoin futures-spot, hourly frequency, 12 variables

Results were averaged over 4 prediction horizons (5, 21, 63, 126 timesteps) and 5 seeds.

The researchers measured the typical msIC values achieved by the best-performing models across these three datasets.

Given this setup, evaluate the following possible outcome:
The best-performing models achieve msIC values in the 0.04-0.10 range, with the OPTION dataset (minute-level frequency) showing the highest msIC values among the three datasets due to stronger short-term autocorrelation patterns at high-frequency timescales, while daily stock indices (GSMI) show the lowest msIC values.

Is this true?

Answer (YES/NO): NO